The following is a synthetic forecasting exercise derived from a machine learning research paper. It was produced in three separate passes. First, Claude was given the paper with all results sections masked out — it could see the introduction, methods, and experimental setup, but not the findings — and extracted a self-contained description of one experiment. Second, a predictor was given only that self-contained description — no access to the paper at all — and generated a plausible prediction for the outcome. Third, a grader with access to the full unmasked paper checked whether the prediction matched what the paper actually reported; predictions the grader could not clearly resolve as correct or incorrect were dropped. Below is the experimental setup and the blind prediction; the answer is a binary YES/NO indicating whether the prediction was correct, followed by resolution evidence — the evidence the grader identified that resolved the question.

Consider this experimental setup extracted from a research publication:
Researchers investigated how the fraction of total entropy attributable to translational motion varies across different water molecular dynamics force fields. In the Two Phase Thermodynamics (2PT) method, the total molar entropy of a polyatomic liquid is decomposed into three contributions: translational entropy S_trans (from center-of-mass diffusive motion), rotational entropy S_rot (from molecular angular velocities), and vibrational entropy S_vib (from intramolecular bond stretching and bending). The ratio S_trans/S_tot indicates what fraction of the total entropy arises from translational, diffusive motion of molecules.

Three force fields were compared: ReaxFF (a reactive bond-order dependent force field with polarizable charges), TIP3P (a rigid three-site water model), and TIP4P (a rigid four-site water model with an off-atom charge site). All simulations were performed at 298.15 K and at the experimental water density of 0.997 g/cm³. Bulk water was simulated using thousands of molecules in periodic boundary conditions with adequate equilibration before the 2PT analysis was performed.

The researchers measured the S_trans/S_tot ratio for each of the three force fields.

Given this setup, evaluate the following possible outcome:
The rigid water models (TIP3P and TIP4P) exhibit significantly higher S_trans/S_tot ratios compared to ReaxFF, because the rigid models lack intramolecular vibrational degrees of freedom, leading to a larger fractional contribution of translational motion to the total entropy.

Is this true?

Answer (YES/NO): NO